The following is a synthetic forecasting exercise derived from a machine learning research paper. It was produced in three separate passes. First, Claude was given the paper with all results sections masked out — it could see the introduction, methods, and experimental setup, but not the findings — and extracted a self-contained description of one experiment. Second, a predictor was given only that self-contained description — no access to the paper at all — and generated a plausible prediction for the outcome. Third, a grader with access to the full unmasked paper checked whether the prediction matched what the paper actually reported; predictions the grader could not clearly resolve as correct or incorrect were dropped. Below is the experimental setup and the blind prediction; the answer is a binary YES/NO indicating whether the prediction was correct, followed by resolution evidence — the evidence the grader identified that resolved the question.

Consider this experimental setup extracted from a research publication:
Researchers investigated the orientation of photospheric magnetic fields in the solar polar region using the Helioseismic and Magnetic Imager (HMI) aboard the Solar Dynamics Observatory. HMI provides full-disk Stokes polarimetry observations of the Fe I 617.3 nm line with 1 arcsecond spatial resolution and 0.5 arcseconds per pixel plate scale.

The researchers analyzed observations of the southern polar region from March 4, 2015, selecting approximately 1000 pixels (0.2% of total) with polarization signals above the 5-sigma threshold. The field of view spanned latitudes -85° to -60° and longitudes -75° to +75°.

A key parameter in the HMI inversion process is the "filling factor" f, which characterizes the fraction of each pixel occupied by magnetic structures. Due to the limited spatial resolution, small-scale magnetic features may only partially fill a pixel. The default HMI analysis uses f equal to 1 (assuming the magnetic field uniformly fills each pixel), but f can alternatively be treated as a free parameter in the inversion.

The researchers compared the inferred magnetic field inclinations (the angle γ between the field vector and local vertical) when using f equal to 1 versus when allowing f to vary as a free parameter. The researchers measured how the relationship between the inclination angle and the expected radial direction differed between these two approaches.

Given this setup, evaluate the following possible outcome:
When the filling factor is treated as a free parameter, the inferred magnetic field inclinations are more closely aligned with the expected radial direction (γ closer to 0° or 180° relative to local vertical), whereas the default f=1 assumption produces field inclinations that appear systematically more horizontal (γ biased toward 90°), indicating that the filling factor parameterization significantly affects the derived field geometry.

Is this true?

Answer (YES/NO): YES